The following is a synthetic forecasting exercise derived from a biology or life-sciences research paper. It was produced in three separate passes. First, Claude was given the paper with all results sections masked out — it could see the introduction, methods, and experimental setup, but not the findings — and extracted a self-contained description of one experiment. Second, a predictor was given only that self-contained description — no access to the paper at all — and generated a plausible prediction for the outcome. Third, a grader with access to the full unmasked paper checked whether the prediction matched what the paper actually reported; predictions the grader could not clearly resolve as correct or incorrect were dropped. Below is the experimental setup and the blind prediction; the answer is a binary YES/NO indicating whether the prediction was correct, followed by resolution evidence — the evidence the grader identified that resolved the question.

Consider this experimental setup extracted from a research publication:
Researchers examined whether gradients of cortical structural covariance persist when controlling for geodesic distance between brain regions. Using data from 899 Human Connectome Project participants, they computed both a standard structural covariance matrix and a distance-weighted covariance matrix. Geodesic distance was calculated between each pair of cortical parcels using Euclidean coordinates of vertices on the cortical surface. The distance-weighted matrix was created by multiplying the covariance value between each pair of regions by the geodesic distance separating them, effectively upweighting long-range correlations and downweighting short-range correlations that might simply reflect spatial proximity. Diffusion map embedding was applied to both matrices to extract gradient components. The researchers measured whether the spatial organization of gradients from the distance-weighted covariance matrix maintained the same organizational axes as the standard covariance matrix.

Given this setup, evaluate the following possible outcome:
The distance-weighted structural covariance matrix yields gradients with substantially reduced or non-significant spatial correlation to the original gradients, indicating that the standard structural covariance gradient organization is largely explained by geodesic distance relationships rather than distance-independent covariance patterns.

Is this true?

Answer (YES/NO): NO